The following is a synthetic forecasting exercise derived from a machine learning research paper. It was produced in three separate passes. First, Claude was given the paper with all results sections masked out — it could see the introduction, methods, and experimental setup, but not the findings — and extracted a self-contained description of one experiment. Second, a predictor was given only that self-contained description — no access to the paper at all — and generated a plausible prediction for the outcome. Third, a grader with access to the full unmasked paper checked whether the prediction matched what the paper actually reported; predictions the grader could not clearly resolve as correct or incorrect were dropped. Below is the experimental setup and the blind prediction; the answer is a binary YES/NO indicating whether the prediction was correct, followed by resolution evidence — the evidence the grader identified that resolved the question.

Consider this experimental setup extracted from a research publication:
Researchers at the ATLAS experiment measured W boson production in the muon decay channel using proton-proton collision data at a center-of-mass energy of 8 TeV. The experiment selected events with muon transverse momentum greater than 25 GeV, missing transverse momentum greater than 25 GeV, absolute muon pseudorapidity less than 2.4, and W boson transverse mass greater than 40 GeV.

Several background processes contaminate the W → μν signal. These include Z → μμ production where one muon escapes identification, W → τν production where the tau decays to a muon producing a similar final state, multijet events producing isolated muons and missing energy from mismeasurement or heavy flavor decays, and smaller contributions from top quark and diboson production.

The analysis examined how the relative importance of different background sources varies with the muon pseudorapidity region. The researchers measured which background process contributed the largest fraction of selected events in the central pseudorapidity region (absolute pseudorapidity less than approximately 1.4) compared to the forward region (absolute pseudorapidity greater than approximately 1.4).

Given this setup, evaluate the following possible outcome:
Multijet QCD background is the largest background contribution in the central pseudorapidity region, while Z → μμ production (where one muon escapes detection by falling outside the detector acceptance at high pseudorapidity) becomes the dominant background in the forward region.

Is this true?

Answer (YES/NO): YES